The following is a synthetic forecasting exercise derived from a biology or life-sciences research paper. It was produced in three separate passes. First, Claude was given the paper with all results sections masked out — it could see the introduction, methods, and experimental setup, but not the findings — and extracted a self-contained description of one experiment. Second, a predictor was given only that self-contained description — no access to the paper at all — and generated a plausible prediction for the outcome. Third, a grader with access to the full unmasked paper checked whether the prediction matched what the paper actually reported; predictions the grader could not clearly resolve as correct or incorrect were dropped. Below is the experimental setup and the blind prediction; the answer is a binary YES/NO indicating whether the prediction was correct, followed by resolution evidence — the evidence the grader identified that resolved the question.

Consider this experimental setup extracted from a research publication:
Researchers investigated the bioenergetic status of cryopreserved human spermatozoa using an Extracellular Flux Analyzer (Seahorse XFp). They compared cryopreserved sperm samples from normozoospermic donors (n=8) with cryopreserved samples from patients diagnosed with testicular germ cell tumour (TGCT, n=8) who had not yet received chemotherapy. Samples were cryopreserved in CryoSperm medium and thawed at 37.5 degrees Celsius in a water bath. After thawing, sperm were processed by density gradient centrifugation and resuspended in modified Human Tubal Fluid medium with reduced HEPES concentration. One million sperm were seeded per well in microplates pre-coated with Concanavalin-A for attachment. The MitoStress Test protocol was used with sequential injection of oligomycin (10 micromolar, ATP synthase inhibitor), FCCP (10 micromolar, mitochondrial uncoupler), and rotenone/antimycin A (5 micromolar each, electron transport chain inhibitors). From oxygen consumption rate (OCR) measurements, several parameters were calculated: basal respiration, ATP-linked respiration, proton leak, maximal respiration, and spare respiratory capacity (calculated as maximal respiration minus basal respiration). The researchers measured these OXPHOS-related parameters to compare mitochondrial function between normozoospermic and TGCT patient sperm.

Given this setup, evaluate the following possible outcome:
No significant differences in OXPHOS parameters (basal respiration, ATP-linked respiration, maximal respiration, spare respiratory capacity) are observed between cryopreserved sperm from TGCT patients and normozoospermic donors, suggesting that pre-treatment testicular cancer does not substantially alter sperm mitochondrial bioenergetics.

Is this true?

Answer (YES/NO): NO